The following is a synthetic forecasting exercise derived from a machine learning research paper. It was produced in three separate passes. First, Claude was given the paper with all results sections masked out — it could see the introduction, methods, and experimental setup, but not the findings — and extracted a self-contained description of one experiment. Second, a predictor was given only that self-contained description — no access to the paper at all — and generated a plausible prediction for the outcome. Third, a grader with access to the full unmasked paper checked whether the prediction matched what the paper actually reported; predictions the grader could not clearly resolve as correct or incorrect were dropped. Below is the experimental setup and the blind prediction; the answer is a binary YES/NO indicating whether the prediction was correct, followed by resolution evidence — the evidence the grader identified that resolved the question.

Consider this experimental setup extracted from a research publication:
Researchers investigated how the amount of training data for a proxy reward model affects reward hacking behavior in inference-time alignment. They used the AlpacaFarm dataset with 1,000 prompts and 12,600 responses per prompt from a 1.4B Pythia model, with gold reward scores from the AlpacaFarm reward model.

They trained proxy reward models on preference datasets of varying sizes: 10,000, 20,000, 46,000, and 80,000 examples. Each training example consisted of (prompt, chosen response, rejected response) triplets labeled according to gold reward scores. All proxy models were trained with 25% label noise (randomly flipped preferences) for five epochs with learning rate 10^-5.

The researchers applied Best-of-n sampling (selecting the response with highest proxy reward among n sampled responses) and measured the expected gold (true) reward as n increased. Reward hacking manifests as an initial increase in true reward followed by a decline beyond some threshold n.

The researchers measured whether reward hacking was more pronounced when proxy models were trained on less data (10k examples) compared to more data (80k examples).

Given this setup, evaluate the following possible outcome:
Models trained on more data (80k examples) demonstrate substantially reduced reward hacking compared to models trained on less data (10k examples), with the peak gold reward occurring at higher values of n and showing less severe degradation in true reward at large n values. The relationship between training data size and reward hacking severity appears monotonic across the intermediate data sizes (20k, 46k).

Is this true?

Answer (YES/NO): NO